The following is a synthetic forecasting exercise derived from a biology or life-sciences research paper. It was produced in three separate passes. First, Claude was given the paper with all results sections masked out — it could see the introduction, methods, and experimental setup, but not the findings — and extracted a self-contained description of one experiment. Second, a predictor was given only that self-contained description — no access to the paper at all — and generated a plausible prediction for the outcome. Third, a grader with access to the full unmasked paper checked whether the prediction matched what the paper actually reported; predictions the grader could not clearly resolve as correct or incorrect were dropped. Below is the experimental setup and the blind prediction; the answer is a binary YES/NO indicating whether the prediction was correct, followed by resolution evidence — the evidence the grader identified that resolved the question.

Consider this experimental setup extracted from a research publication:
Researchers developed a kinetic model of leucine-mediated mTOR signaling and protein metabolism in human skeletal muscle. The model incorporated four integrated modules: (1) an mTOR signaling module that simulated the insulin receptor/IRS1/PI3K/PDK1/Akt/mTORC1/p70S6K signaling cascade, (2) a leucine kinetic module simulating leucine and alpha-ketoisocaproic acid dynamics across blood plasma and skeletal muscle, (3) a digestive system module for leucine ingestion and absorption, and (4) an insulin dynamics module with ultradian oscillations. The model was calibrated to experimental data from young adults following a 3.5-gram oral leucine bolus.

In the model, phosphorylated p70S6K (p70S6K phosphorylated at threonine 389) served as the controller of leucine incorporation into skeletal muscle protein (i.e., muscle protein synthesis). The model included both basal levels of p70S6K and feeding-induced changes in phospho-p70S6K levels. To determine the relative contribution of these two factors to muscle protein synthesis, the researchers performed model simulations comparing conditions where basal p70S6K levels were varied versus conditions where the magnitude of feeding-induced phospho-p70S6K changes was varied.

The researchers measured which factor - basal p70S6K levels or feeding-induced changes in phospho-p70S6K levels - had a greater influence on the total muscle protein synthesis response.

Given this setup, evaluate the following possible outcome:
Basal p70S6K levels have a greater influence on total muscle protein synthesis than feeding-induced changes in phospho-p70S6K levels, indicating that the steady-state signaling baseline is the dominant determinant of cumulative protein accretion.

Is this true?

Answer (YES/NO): YES